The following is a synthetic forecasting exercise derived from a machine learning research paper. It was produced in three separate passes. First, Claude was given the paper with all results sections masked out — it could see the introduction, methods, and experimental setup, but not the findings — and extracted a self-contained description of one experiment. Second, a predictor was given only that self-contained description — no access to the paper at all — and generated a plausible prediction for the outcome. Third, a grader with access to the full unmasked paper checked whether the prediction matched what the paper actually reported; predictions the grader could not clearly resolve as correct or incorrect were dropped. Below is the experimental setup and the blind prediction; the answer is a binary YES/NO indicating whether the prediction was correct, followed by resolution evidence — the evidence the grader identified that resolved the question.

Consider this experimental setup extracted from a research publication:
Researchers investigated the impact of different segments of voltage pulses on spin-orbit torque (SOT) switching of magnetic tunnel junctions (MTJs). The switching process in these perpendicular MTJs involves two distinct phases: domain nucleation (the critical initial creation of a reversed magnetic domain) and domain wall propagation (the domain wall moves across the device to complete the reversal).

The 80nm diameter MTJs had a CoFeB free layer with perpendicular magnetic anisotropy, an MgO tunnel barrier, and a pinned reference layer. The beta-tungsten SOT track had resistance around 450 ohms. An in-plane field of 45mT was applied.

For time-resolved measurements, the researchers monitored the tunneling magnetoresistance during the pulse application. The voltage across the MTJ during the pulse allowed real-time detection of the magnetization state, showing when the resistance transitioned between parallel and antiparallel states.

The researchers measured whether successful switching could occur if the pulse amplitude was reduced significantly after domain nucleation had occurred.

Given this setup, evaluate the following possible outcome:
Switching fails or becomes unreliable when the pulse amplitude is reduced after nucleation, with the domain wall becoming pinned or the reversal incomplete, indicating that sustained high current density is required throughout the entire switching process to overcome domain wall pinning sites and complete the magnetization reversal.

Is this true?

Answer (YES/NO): NO